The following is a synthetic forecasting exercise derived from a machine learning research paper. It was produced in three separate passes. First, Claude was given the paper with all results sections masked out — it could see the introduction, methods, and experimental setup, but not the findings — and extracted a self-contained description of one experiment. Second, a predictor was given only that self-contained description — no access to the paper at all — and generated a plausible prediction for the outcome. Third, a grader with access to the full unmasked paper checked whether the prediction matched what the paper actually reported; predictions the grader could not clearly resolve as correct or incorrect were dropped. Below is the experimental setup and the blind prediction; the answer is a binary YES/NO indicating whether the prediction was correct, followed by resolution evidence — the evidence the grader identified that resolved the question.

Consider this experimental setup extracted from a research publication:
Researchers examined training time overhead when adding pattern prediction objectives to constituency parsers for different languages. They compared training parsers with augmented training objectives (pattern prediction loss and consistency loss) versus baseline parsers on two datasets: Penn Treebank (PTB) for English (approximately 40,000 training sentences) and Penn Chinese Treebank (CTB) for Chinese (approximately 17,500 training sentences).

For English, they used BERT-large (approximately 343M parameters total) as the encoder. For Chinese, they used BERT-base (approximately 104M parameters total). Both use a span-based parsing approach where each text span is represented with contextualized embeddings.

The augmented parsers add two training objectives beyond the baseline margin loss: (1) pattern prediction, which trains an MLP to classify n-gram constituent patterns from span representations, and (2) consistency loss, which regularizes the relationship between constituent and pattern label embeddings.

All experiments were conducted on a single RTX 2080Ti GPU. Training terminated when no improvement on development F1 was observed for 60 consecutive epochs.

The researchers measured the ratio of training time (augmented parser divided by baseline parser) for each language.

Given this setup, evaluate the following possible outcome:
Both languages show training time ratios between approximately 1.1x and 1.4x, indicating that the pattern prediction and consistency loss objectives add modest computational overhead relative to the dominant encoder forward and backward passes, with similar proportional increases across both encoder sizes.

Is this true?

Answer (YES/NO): NO